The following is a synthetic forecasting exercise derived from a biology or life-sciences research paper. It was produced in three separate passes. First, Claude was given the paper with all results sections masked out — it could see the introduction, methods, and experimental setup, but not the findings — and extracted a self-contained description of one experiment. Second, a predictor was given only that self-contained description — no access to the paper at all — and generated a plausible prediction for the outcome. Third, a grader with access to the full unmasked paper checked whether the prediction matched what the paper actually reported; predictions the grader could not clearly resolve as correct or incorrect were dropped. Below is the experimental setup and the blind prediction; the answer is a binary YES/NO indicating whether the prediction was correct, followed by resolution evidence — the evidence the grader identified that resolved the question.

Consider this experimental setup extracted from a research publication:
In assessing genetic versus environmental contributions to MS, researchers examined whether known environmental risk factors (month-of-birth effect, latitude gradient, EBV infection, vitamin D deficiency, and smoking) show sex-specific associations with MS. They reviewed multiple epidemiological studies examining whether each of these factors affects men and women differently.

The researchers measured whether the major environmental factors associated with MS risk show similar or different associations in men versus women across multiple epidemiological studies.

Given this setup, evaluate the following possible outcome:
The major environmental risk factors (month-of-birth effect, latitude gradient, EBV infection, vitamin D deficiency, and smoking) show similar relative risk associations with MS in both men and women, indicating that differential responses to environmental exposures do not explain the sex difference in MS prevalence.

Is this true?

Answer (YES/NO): YES